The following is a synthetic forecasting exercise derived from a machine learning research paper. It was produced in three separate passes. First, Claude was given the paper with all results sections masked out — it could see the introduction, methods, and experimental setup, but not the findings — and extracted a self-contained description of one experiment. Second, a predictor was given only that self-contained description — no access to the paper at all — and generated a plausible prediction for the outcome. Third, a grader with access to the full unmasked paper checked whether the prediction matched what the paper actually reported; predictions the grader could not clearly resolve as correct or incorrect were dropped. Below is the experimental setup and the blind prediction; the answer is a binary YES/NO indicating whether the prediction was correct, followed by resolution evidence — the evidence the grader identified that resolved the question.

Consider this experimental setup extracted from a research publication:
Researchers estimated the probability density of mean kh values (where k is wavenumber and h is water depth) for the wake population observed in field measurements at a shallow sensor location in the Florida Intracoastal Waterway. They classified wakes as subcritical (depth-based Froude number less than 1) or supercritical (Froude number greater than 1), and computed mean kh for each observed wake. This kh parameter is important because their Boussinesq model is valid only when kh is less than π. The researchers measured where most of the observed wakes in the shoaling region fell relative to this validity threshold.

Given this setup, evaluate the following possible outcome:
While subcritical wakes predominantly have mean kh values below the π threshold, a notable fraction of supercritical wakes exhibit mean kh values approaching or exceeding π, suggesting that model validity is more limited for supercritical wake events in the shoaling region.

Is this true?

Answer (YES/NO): NO